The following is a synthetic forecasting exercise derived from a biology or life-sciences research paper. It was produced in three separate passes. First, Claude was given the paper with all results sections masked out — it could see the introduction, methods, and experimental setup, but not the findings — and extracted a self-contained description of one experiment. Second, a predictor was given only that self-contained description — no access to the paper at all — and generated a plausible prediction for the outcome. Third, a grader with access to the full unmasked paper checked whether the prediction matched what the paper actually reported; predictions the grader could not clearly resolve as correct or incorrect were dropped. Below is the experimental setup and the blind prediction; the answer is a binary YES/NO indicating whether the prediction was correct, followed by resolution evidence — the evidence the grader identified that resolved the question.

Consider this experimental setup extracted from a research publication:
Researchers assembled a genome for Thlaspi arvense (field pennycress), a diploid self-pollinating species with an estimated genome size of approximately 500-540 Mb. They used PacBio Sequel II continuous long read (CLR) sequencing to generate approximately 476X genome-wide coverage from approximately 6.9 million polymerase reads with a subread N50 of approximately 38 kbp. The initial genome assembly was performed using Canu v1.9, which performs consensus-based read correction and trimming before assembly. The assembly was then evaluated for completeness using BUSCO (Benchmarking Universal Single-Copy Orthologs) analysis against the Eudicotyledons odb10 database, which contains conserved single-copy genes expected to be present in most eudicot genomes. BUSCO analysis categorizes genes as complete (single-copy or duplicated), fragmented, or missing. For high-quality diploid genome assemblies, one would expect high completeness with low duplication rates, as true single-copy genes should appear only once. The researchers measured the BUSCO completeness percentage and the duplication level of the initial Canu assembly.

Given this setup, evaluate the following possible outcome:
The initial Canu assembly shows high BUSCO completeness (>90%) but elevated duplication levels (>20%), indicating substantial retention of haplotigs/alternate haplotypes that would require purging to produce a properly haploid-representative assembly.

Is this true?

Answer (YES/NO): YES